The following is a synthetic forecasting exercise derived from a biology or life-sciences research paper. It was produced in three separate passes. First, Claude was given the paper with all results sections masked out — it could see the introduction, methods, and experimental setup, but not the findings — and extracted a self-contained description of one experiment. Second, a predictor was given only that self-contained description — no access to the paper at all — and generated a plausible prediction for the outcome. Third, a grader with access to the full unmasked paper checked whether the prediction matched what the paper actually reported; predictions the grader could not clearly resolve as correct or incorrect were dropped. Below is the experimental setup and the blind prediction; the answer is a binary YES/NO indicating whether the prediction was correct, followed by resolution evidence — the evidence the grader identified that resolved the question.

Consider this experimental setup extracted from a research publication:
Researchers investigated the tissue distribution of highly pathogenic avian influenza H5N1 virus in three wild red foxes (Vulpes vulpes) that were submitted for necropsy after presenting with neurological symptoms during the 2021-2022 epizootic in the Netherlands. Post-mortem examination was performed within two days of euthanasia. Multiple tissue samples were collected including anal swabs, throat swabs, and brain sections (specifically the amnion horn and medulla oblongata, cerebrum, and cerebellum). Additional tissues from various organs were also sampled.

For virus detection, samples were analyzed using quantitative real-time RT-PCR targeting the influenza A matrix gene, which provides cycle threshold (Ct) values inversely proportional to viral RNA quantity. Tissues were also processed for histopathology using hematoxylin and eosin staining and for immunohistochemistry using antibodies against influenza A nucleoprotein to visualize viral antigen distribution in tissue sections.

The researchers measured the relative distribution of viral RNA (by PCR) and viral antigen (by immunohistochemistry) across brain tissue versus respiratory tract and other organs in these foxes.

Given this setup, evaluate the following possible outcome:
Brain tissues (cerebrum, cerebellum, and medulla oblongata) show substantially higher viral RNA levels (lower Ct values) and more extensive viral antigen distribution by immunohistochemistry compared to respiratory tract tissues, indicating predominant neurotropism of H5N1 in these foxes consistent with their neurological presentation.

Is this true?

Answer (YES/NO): YES